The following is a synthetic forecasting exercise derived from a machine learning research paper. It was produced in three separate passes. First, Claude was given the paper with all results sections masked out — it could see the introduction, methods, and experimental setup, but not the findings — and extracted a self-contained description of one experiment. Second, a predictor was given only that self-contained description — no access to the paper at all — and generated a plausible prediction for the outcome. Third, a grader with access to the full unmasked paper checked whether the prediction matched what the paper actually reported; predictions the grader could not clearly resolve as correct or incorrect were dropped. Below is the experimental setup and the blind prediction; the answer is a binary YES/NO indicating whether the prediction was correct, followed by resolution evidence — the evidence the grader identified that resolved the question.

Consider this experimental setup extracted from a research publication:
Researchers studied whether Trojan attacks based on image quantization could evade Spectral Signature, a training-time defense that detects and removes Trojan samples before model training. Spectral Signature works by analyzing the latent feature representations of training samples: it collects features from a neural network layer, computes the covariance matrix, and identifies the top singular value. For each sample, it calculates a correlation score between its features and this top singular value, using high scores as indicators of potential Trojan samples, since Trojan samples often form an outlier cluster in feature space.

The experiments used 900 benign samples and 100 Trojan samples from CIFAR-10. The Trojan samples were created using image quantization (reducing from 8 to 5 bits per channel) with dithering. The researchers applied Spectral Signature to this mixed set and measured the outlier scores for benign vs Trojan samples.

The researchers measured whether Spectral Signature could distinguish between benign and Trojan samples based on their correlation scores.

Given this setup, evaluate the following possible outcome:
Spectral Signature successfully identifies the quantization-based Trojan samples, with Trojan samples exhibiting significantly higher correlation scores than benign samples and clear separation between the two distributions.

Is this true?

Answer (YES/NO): NO